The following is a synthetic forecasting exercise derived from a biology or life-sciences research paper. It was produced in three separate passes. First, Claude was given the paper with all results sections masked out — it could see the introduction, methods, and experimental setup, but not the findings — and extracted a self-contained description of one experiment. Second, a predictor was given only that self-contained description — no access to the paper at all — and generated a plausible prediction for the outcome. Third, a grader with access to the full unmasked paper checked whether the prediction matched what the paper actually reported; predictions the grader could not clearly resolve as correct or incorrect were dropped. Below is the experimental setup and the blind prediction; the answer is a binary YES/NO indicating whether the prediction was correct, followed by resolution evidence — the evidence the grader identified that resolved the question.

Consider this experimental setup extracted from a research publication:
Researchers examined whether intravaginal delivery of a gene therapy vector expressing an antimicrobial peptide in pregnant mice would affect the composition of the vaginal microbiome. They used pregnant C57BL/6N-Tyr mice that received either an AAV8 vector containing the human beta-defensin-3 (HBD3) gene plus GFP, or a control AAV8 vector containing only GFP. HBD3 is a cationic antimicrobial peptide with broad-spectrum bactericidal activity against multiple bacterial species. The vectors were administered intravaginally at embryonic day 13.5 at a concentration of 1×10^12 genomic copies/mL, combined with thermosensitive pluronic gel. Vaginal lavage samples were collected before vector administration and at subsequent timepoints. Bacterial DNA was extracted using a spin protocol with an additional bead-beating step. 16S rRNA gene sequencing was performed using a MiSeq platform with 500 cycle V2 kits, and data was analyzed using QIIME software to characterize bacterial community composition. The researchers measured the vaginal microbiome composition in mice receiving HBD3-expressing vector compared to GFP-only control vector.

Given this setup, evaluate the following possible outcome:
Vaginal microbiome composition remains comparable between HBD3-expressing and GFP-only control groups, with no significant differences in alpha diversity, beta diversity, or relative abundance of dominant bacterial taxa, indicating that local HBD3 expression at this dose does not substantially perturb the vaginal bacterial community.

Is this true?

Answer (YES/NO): YES